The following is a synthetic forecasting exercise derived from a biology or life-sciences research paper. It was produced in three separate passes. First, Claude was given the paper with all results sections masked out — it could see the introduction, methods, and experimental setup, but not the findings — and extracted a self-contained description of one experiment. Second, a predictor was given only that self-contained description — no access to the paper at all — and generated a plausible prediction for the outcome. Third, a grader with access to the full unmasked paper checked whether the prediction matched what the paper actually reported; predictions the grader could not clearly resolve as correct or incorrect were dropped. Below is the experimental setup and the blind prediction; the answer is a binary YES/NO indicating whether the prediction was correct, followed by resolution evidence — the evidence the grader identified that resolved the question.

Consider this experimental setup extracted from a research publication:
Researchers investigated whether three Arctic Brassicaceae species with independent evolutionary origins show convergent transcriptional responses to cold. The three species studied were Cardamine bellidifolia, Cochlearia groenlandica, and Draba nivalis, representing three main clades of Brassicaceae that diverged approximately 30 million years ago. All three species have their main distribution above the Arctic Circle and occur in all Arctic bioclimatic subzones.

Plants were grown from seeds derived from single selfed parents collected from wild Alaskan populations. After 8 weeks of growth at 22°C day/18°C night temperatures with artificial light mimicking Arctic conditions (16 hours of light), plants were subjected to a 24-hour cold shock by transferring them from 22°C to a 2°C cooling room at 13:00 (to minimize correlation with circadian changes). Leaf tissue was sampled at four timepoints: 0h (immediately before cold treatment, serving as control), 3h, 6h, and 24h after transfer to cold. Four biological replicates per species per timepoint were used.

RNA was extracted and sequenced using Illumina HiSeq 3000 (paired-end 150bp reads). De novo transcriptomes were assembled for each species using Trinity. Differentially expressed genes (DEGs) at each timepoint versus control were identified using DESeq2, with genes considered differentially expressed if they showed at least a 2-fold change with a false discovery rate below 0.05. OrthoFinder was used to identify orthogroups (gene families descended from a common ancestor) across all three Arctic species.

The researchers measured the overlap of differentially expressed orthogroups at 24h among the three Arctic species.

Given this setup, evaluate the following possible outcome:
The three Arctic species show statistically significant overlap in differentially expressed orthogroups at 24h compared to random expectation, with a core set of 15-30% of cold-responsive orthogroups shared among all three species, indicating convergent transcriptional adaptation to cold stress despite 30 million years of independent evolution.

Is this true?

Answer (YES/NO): NO